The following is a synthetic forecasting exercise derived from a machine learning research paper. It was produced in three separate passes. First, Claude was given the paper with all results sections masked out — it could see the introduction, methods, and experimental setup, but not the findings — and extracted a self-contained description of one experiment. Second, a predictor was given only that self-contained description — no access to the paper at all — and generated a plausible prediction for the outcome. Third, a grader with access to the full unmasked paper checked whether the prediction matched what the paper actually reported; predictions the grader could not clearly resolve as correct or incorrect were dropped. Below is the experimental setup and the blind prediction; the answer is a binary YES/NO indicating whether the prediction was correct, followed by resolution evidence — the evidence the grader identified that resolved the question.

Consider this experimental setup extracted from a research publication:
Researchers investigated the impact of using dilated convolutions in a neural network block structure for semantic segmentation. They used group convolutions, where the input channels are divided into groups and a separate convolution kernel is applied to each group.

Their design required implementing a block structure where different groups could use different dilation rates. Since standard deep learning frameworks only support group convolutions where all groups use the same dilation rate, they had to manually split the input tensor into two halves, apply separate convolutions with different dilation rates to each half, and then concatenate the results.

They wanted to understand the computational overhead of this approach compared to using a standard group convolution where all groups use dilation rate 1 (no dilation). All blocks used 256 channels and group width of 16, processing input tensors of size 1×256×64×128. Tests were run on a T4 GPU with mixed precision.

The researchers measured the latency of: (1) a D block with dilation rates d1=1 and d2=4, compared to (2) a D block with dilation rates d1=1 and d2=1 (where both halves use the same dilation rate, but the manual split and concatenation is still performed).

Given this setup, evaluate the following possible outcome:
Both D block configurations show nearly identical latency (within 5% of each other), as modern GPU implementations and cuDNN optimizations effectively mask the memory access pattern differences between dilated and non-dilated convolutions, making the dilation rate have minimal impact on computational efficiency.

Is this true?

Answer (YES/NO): NO